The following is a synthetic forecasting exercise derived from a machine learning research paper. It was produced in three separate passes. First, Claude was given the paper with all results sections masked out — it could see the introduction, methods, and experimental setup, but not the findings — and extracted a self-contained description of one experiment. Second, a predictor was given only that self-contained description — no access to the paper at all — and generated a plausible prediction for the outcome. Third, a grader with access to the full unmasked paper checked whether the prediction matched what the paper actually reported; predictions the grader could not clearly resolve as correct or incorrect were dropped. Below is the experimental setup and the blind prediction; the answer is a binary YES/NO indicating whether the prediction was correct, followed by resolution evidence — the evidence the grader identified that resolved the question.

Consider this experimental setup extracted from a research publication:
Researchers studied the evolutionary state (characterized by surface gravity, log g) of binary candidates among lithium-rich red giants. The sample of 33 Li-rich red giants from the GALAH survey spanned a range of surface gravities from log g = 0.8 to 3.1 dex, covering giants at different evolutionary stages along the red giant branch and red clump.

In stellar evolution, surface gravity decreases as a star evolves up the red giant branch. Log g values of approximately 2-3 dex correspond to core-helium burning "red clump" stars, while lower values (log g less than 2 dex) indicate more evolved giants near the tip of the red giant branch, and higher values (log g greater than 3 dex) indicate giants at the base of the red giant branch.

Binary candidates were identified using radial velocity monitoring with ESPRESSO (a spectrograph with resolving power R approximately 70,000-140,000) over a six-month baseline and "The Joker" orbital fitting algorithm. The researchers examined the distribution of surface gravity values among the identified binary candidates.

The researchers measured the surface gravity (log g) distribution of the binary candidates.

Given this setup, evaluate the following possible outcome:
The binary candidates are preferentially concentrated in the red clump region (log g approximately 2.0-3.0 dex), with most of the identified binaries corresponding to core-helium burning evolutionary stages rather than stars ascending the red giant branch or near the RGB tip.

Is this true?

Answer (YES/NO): YES